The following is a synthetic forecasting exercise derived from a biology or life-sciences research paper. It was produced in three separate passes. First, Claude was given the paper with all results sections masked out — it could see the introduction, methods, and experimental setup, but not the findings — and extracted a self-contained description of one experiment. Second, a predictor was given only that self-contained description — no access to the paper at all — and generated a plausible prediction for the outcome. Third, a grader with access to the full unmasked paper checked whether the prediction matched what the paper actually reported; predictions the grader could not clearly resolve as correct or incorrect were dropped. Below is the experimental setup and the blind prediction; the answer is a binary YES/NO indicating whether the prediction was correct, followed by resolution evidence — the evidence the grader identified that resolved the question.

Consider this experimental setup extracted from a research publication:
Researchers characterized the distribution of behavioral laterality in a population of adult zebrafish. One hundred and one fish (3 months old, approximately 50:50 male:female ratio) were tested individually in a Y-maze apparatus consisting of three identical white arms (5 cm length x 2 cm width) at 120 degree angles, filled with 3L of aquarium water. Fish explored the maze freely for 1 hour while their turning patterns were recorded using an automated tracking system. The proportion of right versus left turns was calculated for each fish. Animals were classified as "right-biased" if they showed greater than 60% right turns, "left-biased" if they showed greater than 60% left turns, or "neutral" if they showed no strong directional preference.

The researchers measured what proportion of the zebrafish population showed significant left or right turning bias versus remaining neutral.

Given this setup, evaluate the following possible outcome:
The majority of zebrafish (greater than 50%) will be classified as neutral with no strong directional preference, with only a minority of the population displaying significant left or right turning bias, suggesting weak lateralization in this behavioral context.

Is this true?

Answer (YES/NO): NO